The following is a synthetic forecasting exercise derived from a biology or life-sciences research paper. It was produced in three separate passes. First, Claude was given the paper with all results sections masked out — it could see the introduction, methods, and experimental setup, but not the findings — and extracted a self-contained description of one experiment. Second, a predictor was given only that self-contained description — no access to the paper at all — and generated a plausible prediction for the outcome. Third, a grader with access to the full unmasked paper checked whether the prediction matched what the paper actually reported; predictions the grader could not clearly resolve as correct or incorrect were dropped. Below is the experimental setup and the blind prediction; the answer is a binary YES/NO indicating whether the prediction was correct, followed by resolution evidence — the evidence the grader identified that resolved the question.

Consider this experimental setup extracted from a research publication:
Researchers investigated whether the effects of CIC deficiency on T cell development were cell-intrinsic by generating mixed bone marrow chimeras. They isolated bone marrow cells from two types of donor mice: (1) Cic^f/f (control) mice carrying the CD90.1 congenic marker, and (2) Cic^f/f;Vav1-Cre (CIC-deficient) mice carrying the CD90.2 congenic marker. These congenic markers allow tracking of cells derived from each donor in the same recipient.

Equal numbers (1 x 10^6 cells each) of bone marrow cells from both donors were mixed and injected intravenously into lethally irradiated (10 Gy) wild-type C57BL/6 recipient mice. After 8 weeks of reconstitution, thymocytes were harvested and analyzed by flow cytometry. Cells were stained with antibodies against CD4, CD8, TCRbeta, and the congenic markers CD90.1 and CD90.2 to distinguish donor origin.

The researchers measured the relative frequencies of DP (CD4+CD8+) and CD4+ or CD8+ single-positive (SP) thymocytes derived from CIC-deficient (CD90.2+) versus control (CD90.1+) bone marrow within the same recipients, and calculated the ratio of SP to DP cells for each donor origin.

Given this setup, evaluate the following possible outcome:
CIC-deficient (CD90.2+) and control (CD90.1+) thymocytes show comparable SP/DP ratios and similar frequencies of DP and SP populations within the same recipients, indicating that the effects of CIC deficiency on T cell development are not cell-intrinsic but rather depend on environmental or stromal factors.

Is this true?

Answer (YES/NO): NO